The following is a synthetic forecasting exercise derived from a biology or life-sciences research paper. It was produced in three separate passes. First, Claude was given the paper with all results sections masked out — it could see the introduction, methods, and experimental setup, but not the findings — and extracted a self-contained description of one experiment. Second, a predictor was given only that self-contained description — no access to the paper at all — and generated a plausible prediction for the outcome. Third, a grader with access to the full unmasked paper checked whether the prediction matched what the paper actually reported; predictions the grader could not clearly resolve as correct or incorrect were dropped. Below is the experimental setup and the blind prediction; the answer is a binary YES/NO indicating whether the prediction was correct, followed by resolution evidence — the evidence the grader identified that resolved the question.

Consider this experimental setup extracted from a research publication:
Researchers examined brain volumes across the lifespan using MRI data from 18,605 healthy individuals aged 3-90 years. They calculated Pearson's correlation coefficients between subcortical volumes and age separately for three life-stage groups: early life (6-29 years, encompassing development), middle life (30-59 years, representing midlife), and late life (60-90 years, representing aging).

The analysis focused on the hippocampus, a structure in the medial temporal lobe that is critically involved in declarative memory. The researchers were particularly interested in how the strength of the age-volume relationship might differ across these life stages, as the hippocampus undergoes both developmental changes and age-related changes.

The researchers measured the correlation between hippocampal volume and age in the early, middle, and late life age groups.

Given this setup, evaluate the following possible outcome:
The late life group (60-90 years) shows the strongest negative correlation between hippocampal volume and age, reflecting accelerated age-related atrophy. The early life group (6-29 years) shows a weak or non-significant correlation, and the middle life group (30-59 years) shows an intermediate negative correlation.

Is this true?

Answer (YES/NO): NO